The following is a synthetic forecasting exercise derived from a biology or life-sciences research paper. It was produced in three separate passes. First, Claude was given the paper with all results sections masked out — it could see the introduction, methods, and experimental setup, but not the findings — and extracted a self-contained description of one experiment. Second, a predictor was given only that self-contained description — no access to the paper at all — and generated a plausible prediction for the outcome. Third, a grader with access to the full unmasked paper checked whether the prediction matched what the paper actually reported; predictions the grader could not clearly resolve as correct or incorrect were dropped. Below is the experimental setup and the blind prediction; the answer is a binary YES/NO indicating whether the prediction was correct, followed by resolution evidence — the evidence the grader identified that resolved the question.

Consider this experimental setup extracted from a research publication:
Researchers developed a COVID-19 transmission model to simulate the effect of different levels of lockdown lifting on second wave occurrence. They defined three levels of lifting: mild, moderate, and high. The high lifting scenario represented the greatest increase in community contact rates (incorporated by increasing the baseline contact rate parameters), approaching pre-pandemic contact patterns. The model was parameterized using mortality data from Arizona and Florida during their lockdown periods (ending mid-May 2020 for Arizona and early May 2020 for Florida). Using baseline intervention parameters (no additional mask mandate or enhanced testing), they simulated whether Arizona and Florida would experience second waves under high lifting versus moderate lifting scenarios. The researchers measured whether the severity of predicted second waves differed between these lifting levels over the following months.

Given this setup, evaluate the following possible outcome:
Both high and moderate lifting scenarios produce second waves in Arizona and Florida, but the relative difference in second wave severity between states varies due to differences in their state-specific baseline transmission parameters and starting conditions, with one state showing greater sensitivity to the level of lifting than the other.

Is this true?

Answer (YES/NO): YES